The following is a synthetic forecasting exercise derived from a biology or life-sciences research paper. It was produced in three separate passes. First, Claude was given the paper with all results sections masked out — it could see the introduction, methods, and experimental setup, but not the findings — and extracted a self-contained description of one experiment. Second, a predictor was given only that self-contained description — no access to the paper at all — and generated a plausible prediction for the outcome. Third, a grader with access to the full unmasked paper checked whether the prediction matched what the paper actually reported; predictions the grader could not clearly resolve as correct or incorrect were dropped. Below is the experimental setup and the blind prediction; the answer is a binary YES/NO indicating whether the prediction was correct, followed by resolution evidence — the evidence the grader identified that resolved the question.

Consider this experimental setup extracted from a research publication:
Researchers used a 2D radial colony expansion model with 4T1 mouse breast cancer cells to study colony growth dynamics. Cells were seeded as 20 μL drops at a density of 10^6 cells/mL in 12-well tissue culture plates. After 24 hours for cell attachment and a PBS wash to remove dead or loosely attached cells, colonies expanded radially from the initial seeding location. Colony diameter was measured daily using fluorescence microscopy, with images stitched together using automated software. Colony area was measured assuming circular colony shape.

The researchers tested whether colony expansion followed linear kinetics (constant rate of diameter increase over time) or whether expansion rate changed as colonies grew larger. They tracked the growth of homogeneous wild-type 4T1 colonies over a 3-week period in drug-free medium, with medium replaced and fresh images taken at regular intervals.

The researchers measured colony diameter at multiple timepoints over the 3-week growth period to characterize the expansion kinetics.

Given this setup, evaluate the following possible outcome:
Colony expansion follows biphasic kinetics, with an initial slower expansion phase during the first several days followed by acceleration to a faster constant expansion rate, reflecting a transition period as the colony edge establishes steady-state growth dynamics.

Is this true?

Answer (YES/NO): NO